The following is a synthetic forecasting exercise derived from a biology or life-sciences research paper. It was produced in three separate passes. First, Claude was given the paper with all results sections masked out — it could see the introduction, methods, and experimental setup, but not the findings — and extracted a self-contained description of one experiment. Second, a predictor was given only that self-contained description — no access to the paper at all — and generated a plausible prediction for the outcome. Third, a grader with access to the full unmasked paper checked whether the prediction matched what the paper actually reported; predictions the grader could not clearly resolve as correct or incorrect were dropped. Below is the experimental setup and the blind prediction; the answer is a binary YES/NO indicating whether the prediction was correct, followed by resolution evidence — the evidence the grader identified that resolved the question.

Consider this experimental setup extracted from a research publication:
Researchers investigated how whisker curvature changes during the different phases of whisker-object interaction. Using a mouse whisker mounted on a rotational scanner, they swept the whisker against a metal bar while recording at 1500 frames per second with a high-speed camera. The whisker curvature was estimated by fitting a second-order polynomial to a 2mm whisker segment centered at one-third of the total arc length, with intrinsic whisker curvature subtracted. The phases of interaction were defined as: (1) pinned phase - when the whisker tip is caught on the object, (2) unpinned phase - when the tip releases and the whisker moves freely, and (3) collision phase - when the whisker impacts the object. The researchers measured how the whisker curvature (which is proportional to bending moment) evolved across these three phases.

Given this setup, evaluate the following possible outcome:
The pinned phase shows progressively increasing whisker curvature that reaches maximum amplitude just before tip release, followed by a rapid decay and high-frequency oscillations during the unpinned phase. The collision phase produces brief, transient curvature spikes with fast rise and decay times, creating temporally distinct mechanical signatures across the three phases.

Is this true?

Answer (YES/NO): NO